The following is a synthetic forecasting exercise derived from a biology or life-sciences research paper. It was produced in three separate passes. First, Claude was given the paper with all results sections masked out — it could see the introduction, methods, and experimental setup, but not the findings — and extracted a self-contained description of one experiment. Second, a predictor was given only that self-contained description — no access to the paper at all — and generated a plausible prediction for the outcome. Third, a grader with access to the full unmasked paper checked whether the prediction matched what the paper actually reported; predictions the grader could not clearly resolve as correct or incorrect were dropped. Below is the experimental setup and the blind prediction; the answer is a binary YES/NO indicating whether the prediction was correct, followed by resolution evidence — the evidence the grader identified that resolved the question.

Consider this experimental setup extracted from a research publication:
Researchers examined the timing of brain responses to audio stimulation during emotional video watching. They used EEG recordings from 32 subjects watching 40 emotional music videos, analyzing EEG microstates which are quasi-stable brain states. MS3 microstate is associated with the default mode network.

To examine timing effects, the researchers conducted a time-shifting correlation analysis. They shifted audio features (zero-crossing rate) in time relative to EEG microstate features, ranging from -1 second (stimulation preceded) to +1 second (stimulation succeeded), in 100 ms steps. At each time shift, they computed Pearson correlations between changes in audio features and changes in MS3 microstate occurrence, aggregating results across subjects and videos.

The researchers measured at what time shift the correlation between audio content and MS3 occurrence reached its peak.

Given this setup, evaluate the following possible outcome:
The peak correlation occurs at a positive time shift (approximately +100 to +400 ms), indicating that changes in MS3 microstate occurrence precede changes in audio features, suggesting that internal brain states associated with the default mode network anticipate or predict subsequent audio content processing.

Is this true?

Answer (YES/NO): NO